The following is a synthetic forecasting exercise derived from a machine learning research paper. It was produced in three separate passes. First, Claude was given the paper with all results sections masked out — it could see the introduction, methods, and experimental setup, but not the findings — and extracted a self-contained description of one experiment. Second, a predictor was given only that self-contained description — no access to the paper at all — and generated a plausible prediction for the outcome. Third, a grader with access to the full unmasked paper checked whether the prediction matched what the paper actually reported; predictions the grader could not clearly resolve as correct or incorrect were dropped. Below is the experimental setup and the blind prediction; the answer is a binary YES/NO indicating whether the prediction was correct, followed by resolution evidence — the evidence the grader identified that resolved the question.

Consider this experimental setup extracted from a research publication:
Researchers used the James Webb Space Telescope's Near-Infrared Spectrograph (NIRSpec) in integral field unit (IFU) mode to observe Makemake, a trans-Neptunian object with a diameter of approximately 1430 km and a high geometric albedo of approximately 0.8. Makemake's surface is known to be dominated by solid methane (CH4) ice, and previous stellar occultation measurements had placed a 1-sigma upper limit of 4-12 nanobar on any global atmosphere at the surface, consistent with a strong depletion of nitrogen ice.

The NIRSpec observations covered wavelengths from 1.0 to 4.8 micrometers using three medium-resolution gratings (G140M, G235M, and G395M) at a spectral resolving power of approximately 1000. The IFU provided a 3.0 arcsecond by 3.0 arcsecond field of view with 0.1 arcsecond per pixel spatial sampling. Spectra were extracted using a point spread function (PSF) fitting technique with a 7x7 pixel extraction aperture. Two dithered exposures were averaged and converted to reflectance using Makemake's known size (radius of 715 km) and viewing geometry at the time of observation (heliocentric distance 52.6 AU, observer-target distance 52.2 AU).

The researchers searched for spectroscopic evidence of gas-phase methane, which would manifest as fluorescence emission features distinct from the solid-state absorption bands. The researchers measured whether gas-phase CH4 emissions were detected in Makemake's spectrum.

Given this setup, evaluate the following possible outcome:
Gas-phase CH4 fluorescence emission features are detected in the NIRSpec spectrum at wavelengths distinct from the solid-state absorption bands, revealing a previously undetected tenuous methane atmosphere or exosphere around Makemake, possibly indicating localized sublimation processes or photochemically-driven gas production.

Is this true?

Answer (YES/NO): YES